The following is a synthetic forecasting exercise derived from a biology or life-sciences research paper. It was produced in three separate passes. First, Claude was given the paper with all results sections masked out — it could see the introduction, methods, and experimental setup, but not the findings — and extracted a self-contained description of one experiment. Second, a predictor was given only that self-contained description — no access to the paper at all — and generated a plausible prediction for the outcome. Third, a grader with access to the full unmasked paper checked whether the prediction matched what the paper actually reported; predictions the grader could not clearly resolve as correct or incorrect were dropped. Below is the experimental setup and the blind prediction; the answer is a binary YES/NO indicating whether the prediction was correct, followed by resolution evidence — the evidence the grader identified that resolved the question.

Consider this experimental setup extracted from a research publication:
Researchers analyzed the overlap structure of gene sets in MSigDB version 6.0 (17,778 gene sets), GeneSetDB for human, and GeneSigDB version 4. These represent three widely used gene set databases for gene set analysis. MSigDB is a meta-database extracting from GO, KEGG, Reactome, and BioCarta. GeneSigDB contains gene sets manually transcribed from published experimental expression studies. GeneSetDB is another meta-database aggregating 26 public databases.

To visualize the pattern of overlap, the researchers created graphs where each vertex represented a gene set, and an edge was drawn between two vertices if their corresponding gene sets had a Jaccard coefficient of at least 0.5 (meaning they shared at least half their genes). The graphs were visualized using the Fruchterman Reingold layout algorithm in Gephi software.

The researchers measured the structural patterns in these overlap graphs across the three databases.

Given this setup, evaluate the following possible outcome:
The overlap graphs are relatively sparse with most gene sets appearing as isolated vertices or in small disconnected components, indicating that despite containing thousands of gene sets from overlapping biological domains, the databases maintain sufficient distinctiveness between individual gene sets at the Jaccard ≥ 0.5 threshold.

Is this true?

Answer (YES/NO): NO